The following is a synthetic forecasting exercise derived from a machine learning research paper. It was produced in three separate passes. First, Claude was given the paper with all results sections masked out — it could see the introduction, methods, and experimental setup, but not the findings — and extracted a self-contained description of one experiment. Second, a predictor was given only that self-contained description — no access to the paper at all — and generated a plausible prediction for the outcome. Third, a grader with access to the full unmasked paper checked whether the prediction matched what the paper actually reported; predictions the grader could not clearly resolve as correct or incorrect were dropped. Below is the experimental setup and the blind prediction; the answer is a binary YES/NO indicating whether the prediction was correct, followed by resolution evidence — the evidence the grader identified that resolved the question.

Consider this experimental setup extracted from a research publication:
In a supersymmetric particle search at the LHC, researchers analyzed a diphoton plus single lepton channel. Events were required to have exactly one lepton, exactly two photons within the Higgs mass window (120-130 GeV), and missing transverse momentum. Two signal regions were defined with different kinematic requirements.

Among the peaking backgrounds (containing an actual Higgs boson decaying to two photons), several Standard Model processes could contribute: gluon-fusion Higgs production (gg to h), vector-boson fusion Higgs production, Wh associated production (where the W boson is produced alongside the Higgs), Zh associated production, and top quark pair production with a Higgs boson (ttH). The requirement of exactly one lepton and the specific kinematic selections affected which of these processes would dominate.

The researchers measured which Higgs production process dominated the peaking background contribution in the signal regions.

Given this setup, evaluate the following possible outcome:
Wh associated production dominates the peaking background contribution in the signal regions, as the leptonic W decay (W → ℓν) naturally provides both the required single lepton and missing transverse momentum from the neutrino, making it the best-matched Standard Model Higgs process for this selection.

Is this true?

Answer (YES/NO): YES